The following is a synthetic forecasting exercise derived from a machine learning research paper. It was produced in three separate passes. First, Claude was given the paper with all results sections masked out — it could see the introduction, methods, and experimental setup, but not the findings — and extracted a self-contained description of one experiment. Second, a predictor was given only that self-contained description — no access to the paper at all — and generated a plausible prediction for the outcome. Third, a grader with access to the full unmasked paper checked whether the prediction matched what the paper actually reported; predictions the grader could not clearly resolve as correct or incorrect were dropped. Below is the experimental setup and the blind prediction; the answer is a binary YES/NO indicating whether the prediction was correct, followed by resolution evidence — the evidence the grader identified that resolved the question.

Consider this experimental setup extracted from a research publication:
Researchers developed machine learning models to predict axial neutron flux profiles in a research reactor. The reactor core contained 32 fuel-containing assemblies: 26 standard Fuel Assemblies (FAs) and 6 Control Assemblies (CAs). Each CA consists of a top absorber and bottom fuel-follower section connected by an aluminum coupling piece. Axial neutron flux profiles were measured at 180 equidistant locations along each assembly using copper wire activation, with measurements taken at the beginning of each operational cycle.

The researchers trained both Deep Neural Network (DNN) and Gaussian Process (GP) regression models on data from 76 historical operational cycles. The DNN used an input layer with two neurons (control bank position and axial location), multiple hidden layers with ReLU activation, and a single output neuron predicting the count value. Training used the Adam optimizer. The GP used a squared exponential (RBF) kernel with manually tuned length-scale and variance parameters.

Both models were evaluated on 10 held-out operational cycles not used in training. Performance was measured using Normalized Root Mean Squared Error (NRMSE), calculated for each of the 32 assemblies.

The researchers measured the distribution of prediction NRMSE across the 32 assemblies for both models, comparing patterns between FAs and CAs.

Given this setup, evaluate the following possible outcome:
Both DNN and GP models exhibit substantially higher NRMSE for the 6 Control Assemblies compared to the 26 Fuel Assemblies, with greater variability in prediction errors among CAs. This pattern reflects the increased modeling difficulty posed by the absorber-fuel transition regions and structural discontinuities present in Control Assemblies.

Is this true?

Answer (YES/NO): YES